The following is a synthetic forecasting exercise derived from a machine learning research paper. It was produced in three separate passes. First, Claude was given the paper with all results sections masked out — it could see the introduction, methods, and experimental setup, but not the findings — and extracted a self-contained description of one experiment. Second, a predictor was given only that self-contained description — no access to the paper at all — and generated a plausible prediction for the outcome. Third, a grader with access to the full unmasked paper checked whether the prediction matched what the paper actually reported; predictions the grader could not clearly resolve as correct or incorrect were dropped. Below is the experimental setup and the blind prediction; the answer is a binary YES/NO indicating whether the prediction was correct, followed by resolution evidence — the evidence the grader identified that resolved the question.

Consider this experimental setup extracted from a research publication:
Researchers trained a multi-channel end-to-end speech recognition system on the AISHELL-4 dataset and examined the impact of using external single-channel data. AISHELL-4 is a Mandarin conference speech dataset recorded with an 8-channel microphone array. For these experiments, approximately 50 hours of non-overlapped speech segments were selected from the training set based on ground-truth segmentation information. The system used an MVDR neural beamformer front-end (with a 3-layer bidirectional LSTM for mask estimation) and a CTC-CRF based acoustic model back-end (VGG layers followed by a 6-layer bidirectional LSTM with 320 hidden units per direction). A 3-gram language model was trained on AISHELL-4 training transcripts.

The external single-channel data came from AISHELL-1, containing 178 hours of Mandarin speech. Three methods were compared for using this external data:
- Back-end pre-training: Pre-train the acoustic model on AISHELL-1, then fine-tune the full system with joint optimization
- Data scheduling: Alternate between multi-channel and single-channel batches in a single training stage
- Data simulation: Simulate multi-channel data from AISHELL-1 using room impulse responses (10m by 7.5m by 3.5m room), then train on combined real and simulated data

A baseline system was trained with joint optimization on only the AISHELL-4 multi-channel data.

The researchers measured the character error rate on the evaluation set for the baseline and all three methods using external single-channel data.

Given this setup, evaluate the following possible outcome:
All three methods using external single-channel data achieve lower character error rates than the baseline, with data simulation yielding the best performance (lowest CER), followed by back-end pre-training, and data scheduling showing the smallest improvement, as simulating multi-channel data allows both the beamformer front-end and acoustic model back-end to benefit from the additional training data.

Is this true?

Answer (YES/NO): NO